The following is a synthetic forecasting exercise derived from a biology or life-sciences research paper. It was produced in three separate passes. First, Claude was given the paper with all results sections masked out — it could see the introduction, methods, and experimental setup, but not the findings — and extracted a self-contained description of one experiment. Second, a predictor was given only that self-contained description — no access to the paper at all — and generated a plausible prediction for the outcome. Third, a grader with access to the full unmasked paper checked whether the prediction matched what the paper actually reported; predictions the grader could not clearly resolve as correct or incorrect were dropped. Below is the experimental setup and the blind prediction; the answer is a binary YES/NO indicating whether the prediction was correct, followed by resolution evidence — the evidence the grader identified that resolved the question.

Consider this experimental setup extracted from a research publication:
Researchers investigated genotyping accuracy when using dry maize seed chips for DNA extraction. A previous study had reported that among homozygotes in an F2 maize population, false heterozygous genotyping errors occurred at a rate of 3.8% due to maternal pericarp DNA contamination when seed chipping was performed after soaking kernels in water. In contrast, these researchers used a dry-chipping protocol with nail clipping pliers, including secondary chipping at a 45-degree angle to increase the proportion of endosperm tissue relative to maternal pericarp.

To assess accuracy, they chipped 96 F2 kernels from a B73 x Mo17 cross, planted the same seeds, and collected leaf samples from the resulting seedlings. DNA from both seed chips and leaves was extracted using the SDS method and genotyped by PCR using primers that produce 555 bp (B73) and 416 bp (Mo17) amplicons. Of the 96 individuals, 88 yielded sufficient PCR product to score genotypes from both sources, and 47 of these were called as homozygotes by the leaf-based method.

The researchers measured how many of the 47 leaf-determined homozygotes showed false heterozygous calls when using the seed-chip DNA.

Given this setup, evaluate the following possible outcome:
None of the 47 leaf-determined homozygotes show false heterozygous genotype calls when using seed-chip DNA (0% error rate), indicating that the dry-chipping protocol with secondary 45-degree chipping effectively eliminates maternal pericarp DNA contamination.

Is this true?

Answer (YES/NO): YES